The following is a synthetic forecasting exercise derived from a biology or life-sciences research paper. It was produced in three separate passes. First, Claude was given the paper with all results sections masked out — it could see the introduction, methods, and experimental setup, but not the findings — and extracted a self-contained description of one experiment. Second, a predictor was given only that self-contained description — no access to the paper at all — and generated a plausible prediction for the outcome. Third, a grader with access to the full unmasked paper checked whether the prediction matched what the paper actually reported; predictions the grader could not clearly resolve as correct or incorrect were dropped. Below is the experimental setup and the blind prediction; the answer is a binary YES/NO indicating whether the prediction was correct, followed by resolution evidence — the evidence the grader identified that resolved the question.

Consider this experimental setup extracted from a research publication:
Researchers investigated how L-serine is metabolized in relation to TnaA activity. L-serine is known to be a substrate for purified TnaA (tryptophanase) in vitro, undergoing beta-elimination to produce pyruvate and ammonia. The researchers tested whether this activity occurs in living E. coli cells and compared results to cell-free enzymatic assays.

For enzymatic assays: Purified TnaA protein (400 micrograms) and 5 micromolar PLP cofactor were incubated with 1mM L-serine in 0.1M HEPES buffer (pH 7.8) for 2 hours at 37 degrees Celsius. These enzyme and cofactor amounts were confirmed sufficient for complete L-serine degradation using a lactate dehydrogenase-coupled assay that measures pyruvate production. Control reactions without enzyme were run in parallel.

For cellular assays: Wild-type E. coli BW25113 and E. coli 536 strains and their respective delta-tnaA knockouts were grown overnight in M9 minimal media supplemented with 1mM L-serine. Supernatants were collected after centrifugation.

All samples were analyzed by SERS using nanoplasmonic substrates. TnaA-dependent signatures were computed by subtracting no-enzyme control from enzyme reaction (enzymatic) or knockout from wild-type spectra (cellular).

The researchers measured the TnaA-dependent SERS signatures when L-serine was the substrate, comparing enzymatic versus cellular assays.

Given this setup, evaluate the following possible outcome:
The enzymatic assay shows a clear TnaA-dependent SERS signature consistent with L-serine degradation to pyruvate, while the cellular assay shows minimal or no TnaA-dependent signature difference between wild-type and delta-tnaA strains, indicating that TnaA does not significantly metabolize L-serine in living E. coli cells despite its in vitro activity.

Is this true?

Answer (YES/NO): NO